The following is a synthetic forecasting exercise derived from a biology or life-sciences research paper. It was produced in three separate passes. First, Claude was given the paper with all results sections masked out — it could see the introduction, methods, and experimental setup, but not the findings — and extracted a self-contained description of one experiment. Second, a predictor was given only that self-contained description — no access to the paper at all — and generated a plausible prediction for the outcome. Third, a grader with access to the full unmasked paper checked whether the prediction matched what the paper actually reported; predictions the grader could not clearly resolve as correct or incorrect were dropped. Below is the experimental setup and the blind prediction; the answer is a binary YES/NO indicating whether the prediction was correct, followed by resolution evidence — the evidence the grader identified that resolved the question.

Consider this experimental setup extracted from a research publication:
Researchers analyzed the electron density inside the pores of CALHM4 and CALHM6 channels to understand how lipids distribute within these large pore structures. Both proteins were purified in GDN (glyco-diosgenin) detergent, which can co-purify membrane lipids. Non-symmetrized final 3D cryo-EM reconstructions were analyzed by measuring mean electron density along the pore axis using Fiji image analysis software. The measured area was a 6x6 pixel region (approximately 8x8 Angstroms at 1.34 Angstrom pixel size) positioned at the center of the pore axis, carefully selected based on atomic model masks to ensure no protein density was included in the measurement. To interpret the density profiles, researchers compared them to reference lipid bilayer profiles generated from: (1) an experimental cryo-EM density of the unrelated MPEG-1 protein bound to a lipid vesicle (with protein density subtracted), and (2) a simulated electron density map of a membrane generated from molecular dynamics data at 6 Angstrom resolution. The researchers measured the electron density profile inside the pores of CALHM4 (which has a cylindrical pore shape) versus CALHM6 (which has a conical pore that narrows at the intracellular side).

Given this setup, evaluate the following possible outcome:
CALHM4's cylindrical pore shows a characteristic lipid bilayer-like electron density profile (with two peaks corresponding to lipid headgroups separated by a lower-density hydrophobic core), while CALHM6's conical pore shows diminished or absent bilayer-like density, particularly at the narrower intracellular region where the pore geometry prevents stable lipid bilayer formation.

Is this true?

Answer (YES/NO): NO